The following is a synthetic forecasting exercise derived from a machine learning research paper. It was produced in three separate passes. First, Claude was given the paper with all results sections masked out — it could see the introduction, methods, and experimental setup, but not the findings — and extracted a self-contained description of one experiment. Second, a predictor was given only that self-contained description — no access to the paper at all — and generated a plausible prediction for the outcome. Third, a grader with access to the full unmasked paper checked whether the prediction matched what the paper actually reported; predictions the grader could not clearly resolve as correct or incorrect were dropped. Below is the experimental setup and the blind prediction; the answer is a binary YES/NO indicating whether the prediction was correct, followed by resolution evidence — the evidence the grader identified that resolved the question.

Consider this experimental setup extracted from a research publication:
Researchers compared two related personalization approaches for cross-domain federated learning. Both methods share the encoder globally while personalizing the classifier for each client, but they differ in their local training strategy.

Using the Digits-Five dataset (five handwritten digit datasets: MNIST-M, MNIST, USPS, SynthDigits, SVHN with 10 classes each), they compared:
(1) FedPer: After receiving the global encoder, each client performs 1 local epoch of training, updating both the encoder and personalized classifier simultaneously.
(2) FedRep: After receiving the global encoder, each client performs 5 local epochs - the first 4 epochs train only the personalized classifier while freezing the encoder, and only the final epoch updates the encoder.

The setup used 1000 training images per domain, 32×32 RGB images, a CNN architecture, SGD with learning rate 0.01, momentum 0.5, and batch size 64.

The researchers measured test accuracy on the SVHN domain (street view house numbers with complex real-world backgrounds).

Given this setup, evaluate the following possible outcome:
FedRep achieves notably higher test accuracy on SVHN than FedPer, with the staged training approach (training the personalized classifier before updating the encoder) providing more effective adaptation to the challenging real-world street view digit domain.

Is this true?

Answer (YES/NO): NO